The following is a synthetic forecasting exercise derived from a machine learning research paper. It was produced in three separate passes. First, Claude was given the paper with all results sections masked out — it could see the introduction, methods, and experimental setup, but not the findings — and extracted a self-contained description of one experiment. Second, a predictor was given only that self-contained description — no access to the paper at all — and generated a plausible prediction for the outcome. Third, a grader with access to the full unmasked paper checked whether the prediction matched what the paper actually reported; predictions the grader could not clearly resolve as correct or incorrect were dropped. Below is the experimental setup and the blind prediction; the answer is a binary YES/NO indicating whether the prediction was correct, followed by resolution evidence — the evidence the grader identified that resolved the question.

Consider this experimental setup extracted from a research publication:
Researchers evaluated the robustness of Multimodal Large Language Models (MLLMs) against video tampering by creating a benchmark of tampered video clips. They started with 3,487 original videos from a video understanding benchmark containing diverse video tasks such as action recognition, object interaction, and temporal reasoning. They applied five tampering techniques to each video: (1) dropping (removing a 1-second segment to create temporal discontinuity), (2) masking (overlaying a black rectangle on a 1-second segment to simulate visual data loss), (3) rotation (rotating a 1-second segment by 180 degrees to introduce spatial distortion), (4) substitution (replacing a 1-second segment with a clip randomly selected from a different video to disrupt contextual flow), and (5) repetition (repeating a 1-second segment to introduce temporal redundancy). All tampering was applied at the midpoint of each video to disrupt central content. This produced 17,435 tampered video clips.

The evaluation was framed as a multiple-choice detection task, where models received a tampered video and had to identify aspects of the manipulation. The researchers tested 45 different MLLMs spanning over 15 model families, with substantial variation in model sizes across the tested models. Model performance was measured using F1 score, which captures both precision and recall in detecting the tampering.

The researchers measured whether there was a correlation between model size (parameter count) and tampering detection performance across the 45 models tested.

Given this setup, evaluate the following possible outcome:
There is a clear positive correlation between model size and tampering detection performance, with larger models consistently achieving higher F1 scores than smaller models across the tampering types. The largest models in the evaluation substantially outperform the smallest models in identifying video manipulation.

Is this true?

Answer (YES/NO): NO